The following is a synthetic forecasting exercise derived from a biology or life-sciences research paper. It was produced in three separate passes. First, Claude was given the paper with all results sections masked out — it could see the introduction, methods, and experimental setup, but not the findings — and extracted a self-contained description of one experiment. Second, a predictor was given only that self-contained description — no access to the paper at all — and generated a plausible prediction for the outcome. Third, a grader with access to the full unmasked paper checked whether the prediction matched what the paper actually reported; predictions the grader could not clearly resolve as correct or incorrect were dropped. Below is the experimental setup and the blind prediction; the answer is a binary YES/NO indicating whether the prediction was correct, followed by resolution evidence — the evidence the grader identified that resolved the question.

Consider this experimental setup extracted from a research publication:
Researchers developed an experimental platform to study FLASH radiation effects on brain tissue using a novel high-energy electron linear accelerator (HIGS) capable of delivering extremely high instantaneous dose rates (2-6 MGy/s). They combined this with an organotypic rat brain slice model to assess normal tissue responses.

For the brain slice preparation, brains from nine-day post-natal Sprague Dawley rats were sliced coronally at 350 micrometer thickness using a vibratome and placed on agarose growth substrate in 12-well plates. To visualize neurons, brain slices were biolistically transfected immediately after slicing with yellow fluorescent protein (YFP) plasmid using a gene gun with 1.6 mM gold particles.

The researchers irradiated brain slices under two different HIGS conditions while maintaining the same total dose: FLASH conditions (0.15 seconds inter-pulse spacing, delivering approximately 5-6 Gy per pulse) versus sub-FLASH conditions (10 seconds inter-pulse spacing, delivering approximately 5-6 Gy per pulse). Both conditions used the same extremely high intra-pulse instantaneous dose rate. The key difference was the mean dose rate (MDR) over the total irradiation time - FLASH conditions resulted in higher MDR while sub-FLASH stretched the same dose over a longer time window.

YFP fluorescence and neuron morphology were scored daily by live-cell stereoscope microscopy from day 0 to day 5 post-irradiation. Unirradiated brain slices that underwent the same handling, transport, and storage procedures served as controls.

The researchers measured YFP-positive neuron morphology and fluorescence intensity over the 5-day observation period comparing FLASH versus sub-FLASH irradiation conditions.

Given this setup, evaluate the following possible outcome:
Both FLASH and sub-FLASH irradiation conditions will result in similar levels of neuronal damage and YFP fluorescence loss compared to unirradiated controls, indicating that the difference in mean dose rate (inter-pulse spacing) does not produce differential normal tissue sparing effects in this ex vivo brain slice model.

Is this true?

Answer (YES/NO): NO